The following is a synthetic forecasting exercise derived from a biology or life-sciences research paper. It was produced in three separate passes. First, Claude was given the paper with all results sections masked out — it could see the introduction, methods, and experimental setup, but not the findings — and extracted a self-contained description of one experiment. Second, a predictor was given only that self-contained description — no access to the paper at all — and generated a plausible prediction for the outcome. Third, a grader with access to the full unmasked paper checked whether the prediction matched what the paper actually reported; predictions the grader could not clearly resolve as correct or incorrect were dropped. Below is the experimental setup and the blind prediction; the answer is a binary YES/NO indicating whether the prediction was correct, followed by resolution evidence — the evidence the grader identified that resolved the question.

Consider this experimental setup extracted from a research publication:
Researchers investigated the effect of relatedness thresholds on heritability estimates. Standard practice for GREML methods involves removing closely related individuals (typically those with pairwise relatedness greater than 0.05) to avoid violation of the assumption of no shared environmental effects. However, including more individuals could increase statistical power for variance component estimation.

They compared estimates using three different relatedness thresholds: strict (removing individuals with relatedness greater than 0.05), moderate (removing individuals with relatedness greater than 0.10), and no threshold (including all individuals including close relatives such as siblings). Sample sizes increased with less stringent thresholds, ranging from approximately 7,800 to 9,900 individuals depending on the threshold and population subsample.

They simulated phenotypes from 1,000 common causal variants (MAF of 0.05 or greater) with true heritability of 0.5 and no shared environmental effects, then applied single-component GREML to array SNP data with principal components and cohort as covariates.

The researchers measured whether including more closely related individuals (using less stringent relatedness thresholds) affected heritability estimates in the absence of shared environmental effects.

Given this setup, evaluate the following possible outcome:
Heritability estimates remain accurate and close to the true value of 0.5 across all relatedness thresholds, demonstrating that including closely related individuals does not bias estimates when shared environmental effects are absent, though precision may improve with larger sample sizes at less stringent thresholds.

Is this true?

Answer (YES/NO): NO